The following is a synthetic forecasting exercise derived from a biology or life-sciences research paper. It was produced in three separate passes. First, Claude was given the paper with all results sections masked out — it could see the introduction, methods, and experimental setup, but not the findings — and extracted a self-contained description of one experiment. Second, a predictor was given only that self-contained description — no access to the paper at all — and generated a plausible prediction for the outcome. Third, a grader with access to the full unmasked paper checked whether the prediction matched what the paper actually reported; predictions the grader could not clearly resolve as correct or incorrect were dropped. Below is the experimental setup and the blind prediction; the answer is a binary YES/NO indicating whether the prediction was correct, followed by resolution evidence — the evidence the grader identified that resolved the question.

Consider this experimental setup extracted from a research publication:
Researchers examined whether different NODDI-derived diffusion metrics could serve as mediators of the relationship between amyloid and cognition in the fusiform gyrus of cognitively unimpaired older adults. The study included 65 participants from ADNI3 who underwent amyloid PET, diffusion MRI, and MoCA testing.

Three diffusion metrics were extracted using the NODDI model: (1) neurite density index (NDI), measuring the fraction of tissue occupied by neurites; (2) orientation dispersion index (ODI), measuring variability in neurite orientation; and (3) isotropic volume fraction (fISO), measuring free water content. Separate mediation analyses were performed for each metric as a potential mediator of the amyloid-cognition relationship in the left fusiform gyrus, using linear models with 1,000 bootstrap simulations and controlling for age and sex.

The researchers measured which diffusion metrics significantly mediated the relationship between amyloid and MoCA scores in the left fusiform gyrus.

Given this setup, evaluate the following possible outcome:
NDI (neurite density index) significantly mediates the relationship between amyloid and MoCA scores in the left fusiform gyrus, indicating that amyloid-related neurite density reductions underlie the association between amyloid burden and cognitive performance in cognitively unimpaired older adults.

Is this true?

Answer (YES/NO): YES